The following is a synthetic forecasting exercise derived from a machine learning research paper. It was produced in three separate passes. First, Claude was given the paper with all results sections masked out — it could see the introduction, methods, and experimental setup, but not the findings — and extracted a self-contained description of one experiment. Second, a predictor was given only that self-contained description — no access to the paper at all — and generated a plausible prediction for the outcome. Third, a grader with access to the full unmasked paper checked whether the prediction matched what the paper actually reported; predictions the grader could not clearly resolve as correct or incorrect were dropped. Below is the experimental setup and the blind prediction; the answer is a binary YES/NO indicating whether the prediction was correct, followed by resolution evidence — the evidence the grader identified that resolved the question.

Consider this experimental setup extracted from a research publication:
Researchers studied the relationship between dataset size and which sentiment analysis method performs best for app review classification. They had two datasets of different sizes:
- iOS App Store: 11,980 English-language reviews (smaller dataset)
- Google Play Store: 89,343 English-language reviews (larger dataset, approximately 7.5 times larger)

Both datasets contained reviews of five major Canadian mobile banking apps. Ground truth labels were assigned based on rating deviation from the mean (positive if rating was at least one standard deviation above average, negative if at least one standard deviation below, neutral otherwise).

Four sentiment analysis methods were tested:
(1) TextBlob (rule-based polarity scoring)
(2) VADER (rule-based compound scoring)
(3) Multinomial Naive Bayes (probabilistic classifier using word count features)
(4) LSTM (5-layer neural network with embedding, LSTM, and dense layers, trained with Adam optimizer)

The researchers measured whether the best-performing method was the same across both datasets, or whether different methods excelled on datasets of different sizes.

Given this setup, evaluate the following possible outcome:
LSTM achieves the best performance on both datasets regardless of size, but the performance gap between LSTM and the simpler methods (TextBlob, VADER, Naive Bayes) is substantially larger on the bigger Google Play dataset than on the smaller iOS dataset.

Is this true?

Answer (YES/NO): NO